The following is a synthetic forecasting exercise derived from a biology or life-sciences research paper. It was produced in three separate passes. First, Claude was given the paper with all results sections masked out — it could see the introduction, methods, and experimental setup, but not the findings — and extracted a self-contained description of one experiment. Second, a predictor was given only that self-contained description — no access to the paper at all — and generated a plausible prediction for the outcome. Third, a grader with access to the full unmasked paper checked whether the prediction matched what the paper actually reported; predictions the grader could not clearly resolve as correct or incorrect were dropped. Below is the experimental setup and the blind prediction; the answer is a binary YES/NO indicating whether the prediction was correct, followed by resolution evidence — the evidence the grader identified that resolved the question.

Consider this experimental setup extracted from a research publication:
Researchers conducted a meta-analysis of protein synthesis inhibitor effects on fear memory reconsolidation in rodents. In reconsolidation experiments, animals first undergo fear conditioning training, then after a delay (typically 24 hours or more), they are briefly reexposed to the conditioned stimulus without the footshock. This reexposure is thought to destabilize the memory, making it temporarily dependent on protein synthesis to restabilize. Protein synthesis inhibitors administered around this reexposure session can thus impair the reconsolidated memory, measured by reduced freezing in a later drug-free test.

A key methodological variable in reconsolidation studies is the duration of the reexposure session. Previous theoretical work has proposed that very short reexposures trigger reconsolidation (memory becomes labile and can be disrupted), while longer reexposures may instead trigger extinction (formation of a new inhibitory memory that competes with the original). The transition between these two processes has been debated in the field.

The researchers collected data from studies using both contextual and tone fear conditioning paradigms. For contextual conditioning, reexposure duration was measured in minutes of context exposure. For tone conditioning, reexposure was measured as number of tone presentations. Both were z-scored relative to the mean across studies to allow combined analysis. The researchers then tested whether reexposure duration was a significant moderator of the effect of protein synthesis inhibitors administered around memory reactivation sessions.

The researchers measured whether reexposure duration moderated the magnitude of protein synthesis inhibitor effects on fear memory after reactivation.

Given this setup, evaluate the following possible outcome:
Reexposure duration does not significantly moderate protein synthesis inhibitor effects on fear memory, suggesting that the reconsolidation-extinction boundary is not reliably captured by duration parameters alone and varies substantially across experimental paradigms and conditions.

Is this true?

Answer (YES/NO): NO